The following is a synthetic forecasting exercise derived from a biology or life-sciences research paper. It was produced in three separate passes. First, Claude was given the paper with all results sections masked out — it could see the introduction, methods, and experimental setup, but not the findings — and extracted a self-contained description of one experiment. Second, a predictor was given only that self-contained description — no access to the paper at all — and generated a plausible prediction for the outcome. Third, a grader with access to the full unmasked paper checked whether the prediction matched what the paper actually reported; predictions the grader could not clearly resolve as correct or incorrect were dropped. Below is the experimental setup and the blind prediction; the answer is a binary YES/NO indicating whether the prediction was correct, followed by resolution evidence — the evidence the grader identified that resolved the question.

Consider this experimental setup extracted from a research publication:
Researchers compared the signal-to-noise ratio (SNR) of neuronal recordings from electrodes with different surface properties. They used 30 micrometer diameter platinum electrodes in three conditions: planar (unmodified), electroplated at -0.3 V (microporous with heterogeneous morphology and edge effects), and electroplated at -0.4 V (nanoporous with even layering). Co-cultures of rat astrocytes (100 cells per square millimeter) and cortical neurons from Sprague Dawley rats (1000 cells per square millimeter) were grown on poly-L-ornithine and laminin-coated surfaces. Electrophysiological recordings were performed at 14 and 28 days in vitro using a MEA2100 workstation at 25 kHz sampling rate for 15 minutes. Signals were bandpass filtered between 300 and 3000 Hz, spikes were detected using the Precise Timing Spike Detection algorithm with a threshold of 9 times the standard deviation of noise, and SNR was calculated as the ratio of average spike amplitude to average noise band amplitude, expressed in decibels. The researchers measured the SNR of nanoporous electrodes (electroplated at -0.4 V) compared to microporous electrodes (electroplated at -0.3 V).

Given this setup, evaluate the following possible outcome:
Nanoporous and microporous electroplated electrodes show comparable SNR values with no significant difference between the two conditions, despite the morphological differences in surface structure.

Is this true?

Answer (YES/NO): NO